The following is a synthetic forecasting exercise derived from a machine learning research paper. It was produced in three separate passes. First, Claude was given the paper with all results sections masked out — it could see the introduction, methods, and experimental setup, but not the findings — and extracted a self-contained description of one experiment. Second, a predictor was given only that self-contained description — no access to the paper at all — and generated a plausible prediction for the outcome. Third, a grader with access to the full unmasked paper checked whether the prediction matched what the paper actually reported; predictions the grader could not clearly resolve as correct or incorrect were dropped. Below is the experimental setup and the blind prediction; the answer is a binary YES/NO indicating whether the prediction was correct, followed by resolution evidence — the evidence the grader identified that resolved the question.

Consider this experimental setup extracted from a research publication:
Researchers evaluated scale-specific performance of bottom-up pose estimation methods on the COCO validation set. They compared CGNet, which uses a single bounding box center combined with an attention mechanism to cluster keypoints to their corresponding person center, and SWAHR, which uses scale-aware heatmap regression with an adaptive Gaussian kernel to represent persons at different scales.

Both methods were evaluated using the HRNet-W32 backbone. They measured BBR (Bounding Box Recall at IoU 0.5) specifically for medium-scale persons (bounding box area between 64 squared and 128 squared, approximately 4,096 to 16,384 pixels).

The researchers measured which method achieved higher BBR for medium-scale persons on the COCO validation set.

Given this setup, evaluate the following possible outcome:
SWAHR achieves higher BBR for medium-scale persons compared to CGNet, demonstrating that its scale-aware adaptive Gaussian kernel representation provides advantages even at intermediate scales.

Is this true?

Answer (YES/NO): NO